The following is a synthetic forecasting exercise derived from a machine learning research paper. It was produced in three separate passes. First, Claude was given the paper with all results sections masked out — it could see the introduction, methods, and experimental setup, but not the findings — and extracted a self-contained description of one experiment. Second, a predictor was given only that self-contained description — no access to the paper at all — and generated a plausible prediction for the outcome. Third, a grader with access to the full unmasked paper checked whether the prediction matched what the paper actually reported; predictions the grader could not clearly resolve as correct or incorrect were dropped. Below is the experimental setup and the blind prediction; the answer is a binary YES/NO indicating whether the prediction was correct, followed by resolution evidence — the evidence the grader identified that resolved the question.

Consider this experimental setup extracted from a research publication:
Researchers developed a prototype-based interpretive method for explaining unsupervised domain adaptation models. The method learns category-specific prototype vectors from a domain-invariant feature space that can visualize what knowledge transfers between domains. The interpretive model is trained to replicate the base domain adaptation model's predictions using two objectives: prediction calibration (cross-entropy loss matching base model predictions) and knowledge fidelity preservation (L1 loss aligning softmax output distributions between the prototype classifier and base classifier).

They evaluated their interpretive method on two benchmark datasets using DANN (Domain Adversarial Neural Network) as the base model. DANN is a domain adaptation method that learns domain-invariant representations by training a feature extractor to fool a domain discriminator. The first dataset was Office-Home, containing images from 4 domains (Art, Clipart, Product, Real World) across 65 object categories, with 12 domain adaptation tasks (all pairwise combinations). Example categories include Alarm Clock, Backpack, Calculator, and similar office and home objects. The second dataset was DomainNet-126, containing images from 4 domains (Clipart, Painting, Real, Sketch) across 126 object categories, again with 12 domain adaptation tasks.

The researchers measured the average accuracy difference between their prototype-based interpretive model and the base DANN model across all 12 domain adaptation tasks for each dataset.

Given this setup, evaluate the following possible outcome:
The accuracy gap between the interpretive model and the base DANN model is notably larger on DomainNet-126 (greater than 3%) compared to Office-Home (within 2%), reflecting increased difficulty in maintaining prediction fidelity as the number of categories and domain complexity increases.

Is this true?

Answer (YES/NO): YES